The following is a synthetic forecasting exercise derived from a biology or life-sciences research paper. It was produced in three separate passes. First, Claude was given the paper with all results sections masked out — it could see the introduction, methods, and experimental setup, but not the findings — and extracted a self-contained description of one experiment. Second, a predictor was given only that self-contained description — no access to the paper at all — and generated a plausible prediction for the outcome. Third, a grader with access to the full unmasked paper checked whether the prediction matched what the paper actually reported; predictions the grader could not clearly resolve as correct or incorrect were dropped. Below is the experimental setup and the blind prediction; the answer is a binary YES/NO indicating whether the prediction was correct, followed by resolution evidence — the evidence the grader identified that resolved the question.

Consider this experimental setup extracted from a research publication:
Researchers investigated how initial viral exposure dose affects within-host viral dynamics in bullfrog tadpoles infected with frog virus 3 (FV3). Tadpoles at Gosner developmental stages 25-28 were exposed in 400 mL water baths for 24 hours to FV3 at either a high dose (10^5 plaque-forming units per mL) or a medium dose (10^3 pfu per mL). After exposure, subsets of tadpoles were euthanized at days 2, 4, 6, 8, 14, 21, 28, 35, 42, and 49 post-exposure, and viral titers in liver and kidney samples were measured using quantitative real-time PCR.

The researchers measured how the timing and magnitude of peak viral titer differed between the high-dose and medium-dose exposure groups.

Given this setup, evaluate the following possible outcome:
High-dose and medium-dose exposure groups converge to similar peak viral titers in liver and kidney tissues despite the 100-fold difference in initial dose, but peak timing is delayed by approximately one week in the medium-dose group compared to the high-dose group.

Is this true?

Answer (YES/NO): NO